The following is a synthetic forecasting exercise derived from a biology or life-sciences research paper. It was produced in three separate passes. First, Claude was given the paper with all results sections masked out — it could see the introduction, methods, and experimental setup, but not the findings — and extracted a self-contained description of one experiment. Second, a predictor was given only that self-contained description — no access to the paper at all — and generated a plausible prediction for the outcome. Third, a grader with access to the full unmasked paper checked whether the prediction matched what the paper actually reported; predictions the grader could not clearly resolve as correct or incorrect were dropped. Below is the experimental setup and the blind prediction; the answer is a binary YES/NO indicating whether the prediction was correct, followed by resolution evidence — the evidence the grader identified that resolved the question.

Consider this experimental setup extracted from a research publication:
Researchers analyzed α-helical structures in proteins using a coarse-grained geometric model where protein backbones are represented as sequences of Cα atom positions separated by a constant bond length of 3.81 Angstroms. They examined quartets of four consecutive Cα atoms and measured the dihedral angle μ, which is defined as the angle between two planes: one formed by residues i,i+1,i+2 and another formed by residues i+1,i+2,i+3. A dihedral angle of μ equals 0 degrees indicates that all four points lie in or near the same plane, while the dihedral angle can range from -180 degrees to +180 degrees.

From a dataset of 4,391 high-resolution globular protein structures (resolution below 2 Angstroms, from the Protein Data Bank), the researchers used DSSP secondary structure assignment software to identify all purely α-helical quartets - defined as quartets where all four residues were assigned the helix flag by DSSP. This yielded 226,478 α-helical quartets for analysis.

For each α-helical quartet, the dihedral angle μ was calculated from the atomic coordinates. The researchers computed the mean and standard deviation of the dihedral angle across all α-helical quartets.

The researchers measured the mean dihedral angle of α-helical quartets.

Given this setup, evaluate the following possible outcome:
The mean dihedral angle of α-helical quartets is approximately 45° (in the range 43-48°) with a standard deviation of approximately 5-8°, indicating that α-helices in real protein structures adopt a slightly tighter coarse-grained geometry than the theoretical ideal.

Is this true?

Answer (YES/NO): NO